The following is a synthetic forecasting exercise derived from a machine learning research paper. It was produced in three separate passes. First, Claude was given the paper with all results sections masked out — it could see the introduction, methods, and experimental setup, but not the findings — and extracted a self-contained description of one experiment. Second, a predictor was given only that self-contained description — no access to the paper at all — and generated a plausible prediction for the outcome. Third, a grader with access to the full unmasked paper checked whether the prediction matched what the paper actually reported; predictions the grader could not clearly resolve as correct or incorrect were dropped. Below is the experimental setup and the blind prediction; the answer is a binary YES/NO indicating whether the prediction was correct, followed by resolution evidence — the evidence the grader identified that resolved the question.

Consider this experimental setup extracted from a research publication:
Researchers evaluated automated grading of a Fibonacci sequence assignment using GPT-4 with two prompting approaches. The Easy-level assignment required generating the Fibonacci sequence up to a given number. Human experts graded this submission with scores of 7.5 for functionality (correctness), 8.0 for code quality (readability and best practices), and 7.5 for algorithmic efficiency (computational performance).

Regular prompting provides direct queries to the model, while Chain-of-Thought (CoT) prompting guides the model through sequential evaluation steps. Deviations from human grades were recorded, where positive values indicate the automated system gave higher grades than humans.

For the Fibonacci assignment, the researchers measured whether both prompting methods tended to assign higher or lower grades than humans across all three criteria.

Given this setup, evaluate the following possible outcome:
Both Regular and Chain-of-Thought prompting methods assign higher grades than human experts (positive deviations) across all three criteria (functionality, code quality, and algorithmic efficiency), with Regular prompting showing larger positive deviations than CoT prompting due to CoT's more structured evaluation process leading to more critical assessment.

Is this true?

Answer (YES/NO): YES